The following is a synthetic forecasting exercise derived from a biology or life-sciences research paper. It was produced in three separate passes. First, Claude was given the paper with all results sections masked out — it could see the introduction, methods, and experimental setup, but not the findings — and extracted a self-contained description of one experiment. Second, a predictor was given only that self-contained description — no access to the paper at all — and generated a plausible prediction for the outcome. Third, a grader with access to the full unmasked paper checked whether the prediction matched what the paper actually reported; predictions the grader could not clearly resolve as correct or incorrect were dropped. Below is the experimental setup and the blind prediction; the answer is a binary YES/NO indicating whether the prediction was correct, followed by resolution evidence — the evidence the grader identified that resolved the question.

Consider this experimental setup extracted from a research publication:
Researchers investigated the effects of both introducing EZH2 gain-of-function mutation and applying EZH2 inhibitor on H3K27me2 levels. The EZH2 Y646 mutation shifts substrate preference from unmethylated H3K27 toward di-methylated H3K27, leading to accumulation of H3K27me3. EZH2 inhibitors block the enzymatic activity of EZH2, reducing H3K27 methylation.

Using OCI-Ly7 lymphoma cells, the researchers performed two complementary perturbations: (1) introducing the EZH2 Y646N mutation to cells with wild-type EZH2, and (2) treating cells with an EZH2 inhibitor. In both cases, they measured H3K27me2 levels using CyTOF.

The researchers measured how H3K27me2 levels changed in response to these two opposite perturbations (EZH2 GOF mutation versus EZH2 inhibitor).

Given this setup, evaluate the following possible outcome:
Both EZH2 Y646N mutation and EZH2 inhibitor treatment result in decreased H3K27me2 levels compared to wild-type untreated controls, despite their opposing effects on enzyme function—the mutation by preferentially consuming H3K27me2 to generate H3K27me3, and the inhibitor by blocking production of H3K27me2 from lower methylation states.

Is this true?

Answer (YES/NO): YES